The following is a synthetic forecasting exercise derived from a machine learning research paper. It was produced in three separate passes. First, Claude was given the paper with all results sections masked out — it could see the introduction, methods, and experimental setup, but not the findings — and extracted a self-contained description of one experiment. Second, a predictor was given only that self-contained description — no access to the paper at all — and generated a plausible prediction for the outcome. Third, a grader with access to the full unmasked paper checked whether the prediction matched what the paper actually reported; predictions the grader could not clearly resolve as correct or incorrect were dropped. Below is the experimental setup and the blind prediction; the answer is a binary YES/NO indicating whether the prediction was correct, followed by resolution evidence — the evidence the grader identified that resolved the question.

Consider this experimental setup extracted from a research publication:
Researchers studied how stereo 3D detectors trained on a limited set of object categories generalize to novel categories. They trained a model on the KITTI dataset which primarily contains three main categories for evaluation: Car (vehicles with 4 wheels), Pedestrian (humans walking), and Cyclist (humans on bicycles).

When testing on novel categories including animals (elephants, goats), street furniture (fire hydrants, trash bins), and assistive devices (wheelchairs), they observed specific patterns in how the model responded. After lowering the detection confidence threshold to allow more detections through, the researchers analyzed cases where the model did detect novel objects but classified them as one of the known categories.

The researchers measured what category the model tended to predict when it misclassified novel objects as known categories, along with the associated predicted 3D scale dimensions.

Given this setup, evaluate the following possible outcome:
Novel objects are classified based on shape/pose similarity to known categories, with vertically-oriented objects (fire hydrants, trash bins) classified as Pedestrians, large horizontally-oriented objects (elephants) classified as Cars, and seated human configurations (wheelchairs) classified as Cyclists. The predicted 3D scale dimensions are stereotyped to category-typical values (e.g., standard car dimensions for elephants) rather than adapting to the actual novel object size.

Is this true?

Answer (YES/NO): NO